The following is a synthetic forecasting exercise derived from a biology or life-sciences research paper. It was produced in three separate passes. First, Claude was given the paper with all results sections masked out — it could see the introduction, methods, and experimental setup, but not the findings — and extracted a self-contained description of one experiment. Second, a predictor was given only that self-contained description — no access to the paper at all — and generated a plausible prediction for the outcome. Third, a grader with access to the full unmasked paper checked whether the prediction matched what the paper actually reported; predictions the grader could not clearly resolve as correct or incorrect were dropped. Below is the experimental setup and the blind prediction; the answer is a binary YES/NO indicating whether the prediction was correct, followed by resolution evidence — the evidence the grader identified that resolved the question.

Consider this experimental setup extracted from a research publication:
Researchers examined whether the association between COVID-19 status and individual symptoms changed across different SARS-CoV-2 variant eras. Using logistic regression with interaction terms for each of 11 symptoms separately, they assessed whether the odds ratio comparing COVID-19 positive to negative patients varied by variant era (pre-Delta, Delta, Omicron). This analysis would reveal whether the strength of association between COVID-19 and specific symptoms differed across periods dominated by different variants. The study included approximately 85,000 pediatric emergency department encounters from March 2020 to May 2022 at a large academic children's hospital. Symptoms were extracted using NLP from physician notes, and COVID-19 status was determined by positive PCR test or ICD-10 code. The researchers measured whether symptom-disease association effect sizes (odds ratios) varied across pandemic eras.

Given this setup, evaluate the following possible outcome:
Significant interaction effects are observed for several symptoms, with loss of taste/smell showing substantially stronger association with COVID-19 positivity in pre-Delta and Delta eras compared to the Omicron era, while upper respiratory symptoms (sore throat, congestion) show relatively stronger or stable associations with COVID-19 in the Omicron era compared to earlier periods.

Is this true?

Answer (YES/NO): NO